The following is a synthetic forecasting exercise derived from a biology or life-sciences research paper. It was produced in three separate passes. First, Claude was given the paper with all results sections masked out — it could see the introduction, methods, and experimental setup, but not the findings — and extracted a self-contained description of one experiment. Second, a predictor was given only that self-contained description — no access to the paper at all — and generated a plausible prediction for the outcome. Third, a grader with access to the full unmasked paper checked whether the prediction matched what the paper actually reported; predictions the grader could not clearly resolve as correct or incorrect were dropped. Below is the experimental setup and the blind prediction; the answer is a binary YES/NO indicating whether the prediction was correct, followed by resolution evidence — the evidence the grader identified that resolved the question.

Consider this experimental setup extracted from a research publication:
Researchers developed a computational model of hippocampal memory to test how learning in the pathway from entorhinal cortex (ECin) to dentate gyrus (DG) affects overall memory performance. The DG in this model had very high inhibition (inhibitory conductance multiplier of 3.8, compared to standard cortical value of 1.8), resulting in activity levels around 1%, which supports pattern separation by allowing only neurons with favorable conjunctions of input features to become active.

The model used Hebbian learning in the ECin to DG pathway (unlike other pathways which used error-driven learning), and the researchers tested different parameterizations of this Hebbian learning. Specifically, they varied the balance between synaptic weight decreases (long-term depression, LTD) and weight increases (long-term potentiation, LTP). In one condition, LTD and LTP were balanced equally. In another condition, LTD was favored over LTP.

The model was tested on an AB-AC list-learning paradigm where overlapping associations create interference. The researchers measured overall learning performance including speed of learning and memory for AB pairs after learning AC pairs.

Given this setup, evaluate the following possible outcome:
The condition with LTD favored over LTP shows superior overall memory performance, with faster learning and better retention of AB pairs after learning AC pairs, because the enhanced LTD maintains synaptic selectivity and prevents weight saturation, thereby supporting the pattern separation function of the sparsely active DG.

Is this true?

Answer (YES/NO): YES